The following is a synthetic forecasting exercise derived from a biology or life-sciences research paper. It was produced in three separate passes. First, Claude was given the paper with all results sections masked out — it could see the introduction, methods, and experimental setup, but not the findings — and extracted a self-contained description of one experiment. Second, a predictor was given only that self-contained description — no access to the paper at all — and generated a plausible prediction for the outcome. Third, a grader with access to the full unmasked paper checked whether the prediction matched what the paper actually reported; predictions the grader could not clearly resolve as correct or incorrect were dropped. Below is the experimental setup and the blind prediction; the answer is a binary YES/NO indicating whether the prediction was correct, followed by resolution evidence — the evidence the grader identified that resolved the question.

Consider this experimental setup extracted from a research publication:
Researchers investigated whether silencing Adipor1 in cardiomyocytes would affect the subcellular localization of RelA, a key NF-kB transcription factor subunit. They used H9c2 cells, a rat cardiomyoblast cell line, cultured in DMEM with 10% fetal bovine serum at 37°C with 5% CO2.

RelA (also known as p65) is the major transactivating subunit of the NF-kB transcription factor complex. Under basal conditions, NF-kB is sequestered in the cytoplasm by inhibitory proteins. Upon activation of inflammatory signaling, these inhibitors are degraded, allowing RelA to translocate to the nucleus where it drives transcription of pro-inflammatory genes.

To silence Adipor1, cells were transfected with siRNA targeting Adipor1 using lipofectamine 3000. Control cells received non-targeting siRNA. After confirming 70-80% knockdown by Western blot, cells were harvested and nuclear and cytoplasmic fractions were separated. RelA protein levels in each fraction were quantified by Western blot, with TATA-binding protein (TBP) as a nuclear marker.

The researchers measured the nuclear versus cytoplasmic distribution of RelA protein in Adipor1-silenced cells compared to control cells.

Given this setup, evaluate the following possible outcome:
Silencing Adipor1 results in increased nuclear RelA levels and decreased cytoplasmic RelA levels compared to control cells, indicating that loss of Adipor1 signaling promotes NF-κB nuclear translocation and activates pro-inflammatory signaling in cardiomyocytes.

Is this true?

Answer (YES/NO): YES